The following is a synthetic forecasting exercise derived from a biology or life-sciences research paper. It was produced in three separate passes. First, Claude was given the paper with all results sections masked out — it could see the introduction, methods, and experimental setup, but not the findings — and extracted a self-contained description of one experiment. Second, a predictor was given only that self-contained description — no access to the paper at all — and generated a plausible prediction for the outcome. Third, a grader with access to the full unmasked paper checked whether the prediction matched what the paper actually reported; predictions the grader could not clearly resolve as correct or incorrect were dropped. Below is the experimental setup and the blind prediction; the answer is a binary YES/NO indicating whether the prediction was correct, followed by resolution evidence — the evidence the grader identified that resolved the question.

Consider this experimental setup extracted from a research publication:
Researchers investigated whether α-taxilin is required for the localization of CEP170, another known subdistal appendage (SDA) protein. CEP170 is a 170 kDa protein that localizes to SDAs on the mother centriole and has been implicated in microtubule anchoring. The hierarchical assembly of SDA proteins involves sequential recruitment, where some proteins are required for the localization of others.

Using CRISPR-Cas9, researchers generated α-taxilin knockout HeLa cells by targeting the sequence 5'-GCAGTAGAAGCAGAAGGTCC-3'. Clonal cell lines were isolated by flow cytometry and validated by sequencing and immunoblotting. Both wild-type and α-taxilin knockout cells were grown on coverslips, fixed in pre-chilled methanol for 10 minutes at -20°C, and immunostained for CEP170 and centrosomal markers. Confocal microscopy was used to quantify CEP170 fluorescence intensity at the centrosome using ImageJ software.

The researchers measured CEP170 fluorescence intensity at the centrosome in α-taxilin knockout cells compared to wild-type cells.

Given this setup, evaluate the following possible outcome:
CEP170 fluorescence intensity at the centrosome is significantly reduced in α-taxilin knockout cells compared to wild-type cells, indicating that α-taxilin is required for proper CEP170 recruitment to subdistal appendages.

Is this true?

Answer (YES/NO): YES